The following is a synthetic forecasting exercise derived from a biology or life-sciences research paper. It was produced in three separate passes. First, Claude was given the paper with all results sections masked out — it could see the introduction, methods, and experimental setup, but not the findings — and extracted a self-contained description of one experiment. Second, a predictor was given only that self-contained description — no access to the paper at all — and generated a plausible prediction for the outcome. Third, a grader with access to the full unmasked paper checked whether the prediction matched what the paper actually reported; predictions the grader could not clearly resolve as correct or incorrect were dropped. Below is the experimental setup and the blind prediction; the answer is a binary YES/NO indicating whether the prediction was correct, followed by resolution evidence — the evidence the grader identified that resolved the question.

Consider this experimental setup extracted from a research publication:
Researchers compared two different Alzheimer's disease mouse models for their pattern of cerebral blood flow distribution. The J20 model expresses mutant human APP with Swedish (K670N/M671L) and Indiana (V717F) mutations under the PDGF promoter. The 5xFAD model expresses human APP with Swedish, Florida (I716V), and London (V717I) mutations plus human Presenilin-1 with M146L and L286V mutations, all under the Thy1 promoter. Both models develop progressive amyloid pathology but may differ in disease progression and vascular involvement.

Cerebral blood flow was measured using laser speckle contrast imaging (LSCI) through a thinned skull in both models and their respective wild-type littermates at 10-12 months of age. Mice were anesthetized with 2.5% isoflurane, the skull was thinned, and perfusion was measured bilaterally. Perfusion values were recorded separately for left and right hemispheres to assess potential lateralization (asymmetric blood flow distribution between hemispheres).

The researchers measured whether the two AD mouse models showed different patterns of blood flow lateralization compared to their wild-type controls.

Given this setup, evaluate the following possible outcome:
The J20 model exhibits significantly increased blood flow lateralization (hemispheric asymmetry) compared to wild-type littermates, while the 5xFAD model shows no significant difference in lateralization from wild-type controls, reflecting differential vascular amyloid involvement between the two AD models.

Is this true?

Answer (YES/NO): NO